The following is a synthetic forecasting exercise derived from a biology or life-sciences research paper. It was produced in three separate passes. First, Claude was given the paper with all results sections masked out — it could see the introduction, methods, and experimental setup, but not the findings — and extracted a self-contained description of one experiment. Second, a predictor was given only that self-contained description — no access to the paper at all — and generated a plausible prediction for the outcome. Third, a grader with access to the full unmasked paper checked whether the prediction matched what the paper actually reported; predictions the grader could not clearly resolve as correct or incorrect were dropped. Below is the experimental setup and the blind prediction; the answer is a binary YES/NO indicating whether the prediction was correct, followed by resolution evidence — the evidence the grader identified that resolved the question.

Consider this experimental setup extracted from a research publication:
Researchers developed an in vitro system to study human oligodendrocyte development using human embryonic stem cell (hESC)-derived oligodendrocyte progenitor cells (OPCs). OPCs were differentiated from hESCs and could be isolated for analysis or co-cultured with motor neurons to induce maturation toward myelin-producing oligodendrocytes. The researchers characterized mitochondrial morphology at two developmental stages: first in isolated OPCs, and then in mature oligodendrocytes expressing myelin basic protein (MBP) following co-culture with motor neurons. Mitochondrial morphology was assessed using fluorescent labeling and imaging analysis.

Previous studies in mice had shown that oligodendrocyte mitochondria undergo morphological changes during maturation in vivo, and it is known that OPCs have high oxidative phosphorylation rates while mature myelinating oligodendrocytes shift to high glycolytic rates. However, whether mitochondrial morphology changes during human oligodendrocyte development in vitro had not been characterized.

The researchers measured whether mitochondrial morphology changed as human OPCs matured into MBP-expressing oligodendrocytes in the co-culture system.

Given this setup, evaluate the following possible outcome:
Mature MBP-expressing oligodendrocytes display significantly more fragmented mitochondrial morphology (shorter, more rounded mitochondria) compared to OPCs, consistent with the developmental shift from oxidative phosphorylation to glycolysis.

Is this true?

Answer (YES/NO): YES